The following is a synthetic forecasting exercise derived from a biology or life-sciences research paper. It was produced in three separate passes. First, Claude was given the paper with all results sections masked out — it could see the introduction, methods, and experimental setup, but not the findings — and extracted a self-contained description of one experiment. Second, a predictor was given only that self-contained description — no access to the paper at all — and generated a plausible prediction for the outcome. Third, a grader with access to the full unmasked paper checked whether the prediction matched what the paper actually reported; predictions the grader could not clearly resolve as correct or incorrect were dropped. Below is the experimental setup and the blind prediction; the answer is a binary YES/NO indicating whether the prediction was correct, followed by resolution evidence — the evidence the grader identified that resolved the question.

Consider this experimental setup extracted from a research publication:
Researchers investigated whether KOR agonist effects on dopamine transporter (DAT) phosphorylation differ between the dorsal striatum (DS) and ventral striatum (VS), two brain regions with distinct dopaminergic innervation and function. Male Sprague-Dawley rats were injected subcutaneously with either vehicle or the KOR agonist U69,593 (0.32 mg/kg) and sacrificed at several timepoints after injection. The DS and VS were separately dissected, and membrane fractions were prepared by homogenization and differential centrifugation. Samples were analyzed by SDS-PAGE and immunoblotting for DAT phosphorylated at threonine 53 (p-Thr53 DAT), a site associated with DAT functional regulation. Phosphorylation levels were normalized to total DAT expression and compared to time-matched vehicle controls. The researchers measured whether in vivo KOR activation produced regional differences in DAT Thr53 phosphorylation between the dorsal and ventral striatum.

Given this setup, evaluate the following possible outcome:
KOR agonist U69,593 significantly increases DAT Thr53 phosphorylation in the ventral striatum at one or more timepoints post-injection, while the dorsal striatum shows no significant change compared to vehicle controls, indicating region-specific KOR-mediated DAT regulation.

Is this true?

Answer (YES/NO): NO